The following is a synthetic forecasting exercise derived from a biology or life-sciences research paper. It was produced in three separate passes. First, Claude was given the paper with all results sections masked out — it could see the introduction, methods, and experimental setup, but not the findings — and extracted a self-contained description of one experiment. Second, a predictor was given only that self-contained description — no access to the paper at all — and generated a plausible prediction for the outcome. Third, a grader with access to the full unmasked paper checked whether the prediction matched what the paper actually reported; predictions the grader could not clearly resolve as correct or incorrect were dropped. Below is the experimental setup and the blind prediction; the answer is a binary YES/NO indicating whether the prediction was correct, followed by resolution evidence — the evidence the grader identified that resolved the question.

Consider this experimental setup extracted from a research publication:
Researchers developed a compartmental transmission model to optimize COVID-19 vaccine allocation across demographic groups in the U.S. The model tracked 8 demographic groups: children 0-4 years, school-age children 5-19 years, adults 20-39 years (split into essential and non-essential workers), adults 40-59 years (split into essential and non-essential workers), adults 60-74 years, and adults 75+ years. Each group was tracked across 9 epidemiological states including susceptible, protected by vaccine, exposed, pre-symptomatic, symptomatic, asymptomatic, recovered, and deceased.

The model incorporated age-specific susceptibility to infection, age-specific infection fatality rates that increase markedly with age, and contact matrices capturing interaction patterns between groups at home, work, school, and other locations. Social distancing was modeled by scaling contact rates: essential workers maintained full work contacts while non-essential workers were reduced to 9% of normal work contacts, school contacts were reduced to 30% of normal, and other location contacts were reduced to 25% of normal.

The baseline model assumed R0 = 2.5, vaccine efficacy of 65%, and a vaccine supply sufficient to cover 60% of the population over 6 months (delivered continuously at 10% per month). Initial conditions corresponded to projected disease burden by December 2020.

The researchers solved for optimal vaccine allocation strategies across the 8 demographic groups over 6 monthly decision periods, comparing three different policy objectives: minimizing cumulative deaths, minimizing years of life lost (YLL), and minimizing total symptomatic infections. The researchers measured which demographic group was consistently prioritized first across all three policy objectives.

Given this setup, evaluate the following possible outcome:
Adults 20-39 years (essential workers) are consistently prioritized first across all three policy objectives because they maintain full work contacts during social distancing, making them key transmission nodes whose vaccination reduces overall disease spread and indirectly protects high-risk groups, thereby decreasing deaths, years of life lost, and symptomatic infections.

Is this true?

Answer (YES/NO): NO